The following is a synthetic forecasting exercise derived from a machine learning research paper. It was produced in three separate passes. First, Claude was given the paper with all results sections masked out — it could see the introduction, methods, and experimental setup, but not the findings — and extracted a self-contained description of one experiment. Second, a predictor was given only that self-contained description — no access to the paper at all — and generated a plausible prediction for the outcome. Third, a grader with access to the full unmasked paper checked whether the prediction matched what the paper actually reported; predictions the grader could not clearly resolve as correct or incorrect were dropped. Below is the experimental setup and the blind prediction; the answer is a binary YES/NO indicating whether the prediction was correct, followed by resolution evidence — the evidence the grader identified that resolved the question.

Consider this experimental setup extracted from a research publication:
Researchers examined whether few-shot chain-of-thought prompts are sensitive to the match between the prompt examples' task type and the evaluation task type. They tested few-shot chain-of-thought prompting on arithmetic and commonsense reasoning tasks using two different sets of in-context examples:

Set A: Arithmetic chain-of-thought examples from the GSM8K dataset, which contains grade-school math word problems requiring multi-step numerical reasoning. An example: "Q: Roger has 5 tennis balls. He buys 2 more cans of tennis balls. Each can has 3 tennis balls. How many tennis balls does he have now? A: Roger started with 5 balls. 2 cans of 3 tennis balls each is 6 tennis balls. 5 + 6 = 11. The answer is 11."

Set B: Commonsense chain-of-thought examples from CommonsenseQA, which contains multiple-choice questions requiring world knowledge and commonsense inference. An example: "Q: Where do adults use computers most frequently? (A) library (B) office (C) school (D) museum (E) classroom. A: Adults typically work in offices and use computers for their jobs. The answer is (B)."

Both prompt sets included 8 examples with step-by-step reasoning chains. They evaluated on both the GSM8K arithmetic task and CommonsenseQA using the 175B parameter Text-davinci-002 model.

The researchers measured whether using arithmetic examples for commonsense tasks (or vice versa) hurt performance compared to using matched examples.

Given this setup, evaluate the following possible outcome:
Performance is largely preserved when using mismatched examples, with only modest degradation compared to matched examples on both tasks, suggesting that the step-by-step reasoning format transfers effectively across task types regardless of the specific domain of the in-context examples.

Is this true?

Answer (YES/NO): NO